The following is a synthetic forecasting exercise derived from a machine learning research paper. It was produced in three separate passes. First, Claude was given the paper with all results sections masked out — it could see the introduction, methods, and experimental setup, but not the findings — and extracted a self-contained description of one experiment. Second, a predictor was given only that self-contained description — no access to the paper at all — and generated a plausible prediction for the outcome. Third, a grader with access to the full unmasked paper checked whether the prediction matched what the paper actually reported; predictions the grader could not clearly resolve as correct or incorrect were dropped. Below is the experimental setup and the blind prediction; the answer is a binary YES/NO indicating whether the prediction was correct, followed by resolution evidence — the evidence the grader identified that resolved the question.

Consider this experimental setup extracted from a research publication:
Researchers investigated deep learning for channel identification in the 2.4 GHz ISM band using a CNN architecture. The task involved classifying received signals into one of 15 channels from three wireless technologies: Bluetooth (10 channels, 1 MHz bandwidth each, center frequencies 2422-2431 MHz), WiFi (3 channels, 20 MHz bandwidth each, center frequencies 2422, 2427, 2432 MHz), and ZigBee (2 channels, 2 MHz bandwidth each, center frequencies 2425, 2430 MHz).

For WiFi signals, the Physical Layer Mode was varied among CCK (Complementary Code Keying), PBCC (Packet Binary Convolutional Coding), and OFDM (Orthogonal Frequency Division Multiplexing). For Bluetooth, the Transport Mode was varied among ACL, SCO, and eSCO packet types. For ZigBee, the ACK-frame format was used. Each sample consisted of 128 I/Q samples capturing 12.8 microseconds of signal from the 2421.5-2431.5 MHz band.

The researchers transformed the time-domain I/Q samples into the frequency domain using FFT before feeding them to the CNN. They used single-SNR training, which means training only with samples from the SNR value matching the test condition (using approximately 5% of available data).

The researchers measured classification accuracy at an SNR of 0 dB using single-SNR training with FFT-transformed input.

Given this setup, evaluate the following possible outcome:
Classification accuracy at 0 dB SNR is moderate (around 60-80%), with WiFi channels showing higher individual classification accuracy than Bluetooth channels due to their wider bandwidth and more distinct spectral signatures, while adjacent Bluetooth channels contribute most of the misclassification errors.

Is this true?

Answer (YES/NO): NO